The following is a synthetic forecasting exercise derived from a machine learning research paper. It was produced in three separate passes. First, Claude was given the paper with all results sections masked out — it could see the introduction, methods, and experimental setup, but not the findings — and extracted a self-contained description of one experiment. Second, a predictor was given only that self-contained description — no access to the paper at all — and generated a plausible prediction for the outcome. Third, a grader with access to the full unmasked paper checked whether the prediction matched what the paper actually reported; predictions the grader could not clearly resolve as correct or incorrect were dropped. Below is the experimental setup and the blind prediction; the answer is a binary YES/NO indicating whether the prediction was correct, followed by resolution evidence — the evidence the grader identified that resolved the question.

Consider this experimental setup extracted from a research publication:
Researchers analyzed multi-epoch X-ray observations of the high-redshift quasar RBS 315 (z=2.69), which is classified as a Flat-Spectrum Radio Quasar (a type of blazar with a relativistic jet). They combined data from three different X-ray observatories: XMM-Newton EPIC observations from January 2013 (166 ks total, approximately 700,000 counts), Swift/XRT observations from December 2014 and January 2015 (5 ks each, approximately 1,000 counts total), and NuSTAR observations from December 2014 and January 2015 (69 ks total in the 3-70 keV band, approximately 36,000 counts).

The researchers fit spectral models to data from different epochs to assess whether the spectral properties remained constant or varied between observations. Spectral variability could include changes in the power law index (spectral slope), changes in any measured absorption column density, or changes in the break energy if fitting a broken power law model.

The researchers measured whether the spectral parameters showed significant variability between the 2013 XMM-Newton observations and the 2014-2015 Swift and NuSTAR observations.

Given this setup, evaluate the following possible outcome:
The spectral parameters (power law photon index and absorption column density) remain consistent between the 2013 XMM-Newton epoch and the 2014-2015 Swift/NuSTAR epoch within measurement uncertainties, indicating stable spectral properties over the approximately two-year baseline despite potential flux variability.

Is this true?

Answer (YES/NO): NO